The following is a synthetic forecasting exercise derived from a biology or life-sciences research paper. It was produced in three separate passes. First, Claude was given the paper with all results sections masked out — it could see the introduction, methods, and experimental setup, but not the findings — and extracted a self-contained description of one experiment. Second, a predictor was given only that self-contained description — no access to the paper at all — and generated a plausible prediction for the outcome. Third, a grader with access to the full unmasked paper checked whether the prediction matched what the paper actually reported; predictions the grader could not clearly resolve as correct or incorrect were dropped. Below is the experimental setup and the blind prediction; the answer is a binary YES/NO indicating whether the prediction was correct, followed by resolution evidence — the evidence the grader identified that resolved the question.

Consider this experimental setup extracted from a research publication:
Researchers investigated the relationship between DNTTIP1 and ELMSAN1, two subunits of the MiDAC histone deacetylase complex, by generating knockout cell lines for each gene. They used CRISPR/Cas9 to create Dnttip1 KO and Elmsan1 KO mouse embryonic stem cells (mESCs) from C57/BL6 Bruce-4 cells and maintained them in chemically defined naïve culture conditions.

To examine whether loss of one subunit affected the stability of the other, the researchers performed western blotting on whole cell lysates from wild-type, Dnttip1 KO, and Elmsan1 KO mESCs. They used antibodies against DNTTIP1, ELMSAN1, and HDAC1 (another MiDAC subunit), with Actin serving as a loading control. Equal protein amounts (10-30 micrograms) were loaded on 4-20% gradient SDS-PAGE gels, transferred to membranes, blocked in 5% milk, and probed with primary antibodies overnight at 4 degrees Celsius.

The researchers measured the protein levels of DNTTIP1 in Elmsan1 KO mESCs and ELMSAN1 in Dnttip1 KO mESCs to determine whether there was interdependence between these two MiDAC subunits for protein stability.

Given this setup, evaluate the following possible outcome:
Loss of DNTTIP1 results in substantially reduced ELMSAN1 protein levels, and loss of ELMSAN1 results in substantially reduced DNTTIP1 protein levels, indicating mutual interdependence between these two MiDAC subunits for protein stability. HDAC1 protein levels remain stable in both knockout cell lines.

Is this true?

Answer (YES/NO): YES